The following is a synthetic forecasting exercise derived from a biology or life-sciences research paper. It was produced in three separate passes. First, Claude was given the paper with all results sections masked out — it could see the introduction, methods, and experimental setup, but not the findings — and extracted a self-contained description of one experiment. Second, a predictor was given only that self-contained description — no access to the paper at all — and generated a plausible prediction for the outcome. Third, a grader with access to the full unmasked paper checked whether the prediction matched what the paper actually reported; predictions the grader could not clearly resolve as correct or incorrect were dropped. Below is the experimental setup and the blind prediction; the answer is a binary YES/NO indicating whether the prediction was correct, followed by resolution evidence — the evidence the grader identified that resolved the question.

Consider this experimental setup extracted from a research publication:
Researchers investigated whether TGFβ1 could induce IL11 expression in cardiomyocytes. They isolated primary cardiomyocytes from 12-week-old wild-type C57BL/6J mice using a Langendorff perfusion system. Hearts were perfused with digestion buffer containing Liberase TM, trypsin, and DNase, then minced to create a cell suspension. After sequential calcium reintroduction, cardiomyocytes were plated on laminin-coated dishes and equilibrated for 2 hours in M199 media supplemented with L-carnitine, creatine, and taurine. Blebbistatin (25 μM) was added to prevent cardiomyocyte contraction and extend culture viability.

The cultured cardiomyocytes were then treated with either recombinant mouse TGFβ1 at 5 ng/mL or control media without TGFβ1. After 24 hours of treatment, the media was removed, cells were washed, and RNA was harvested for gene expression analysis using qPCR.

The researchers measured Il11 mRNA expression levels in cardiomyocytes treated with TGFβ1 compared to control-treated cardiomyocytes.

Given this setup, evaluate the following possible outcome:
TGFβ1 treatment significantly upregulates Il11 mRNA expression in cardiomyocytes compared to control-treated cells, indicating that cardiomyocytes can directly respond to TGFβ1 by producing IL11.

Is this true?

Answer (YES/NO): YES